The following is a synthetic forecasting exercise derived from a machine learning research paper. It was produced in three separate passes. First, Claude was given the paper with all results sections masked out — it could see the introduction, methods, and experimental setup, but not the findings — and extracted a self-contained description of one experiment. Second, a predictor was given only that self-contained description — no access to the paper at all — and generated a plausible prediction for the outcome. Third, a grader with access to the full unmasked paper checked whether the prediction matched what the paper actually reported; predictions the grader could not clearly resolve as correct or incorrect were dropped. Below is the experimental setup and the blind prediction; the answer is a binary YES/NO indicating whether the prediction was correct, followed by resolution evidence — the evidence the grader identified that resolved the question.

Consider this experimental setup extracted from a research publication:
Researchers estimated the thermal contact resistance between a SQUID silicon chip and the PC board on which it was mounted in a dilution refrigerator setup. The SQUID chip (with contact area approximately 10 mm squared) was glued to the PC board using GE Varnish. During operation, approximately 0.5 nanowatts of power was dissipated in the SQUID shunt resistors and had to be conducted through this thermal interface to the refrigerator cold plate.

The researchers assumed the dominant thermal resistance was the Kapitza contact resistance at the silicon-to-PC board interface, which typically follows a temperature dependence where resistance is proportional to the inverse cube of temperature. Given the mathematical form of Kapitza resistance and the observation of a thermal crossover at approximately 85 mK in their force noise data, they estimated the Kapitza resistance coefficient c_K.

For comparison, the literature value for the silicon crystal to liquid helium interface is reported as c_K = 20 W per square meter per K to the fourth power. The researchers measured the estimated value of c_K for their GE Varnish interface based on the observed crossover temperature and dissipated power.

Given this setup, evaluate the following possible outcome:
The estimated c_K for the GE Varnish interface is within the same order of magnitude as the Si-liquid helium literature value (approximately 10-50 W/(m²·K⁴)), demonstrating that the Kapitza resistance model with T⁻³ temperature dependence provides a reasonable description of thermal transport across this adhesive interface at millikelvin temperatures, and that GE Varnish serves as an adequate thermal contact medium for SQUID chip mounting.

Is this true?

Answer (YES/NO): NO